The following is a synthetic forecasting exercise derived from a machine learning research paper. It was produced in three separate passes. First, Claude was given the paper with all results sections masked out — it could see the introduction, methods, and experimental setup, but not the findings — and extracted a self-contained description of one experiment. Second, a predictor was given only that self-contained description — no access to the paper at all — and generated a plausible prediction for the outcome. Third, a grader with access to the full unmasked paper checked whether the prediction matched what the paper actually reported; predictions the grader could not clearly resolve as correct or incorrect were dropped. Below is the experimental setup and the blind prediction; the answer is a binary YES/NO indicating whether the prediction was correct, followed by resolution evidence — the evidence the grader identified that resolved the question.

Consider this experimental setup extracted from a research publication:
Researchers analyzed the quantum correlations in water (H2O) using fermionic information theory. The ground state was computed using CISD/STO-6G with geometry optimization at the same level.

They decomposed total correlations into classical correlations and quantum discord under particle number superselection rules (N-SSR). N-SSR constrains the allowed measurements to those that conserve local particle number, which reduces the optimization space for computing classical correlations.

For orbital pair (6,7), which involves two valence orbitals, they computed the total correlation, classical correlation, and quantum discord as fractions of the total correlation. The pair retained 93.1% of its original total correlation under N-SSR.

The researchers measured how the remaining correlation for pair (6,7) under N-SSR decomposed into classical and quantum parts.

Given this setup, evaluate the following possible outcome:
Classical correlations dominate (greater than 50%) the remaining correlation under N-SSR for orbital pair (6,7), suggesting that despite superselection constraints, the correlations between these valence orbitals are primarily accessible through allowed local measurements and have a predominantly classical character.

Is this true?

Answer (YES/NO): YES